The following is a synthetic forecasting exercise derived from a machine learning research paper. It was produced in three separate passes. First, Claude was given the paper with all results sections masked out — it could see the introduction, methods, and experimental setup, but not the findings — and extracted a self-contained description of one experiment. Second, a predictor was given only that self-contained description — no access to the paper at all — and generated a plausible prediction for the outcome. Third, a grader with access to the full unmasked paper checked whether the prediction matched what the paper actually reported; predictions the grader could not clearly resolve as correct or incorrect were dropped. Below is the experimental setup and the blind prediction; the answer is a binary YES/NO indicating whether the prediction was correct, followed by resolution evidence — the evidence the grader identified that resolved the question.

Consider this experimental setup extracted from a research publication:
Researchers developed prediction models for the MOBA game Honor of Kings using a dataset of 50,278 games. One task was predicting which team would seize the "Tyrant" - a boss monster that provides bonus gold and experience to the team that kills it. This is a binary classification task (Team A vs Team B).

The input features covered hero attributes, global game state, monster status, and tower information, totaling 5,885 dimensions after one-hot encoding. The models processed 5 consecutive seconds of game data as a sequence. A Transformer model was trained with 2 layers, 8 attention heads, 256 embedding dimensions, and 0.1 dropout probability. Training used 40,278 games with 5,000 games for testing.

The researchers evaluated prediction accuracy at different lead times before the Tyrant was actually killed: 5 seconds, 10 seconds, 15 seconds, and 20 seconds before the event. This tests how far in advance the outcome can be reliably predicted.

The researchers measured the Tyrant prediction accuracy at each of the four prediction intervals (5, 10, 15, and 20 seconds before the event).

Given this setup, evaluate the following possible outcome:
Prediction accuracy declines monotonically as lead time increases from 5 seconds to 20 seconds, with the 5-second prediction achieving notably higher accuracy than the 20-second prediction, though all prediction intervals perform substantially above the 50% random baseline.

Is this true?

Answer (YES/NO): YES